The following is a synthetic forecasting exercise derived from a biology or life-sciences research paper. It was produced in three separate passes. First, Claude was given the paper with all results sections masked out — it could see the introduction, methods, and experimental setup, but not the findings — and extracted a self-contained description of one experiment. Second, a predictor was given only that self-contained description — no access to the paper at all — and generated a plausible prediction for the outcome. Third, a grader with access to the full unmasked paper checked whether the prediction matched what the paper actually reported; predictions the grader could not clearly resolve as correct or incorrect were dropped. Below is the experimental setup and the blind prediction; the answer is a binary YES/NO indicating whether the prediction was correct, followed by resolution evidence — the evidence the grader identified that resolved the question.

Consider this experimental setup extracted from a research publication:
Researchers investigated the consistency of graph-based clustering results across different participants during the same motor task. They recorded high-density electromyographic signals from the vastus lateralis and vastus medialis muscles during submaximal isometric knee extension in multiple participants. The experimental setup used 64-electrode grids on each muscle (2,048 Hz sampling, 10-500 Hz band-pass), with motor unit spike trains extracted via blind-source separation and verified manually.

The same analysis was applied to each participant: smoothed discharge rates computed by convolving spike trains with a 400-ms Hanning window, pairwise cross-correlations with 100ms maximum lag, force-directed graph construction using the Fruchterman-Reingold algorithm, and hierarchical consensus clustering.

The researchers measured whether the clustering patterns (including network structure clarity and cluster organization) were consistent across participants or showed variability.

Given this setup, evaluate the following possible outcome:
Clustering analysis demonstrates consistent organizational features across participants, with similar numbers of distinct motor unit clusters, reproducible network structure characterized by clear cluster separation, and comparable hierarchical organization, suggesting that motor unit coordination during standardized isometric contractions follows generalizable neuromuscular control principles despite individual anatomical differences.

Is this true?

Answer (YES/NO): NO